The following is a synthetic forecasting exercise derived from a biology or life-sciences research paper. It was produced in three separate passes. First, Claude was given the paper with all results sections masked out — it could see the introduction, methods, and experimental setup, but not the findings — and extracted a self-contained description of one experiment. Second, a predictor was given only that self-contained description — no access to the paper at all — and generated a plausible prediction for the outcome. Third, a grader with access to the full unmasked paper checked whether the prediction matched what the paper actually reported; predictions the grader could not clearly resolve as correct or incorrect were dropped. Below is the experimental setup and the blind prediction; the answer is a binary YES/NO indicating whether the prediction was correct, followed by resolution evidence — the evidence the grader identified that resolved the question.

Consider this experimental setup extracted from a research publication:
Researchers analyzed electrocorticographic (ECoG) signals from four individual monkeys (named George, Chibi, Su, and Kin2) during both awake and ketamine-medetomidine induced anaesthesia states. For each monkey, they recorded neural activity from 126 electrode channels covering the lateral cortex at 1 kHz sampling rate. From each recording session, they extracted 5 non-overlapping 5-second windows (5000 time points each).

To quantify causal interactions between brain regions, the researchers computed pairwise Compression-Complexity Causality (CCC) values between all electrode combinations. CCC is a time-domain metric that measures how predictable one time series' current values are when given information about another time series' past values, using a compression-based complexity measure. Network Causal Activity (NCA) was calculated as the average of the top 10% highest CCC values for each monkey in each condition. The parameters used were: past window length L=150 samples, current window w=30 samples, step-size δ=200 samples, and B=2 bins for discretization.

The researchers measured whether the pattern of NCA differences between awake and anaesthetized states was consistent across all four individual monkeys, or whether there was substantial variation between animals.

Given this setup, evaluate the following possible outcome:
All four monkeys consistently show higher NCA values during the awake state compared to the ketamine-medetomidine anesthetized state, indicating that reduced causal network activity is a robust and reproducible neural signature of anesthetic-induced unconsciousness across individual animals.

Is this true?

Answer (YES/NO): YES